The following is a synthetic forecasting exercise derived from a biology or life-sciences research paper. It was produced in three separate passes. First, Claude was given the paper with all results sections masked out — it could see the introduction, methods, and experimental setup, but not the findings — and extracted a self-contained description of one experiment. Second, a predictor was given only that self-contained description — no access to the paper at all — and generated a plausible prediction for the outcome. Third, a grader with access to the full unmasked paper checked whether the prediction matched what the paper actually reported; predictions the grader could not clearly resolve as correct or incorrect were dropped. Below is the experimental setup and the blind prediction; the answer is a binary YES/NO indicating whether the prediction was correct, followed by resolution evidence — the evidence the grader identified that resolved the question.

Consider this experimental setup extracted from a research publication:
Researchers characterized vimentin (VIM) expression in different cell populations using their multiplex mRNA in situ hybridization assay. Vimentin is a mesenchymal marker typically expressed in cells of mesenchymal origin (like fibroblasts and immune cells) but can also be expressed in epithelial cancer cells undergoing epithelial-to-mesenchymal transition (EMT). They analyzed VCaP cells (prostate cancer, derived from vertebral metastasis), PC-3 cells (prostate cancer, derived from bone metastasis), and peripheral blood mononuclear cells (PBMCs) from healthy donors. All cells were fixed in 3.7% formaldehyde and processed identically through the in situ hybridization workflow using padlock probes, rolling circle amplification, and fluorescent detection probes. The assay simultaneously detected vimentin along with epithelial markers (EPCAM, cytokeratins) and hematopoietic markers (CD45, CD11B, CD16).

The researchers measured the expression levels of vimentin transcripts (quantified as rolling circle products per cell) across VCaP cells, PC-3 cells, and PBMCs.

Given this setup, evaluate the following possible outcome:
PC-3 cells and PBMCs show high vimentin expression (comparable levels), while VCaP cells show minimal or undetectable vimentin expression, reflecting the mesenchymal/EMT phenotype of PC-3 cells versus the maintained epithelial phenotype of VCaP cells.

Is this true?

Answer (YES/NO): NO